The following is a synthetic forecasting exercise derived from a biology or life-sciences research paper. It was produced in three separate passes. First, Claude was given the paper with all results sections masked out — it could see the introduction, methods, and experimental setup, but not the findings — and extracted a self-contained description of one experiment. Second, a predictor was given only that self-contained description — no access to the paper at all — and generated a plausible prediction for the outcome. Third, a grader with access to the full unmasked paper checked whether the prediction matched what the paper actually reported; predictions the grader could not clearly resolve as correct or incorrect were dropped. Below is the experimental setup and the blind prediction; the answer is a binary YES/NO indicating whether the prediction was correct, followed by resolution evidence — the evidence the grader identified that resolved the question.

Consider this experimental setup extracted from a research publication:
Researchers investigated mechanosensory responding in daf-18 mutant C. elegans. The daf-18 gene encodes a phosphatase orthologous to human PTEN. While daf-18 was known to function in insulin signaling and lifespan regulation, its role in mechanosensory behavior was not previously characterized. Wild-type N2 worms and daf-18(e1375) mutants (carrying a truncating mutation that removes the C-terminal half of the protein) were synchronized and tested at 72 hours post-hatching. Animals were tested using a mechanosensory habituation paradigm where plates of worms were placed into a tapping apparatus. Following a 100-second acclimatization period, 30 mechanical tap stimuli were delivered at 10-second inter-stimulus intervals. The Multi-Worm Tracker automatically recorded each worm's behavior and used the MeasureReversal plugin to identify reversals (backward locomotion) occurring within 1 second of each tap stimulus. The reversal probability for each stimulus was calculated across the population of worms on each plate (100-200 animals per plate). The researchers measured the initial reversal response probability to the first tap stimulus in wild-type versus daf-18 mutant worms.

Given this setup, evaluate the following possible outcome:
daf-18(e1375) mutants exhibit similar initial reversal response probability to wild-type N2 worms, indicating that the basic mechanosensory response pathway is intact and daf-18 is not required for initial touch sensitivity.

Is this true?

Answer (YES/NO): NO